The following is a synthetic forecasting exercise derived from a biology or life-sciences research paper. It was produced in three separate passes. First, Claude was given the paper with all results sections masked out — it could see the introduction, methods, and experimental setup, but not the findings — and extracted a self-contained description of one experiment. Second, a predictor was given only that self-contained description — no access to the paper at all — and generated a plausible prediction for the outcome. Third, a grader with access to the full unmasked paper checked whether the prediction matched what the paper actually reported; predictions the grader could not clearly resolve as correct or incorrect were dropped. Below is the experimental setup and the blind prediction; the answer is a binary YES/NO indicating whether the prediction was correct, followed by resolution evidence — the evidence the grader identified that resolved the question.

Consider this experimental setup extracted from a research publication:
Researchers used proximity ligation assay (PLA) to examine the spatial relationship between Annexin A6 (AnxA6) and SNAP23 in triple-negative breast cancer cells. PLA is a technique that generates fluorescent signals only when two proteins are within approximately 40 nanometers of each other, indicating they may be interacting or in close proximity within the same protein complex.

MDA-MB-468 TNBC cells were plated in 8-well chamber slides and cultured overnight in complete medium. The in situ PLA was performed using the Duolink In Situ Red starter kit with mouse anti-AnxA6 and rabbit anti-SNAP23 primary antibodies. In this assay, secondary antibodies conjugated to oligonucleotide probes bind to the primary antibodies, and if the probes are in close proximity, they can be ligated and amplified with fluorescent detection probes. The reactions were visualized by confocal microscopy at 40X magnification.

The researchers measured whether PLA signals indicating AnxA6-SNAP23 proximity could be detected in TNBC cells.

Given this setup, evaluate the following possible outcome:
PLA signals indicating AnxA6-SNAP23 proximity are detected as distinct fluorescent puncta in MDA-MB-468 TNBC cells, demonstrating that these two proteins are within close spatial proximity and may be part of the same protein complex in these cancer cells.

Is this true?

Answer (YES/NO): YES